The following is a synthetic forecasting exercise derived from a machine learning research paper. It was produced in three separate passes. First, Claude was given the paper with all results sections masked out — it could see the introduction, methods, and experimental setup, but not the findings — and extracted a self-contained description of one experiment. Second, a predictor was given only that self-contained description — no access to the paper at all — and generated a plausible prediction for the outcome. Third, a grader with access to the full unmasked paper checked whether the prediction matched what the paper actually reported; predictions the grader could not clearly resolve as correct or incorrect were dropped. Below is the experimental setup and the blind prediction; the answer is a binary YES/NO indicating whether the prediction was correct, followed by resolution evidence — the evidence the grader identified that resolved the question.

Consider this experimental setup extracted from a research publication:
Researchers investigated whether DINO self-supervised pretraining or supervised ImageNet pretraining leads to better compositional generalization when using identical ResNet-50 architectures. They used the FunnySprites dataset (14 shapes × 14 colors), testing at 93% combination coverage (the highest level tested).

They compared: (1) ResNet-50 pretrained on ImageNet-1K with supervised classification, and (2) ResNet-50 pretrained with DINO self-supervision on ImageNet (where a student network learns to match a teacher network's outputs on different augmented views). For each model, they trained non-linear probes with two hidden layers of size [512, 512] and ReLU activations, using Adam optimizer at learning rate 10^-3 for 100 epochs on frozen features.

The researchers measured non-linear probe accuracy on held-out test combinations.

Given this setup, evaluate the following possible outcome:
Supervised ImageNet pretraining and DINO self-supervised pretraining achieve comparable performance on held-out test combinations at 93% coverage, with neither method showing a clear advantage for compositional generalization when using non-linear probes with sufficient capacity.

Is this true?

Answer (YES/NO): NO